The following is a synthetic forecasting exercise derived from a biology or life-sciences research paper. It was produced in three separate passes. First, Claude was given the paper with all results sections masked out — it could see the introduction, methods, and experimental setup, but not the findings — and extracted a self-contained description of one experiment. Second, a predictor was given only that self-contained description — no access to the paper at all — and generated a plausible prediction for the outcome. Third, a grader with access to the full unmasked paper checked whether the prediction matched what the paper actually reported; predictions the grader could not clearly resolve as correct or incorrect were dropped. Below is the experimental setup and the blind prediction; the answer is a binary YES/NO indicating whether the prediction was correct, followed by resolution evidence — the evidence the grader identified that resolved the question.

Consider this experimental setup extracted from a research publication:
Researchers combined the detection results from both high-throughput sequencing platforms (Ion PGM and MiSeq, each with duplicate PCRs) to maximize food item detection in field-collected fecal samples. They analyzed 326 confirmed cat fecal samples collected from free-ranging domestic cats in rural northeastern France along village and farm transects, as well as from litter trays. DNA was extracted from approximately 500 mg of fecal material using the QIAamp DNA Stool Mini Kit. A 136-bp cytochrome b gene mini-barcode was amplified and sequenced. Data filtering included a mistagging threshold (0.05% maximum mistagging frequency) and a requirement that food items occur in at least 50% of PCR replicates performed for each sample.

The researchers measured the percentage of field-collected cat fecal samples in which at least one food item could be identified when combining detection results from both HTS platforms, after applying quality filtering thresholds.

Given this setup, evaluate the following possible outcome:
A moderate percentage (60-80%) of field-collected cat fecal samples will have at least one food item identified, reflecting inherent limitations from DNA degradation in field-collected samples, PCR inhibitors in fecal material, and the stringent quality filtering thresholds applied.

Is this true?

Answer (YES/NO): NO